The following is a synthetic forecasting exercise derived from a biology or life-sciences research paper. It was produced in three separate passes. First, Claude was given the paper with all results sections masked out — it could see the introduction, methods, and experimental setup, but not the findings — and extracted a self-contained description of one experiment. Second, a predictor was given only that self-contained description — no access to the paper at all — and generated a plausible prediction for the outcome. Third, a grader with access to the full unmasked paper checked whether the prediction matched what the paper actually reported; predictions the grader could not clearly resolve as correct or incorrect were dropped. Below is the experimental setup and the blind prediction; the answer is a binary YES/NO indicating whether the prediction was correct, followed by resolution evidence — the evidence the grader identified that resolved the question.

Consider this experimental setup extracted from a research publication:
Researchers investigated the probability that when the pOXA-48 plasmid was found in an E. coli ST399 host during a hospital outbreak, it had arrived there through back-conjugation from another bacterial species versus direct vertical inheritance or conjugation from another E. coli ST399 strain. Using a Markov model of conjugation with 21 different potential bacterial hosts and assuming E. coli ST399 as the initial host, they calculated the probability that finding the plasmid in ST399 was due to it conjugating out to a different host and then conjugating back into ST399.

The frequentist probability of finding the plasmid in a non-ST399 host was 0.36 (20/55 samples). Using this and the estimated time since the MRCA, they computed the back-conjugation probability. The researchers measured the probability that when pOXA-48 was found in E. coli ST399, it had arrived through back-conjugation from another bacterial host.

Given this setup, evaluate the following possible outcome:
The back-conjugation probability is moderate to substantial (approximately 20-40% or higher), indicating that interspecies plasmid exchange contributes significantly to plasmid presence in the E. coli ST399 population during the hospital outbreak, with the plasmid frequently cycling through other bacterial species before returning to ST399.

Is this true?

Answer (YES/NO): NO